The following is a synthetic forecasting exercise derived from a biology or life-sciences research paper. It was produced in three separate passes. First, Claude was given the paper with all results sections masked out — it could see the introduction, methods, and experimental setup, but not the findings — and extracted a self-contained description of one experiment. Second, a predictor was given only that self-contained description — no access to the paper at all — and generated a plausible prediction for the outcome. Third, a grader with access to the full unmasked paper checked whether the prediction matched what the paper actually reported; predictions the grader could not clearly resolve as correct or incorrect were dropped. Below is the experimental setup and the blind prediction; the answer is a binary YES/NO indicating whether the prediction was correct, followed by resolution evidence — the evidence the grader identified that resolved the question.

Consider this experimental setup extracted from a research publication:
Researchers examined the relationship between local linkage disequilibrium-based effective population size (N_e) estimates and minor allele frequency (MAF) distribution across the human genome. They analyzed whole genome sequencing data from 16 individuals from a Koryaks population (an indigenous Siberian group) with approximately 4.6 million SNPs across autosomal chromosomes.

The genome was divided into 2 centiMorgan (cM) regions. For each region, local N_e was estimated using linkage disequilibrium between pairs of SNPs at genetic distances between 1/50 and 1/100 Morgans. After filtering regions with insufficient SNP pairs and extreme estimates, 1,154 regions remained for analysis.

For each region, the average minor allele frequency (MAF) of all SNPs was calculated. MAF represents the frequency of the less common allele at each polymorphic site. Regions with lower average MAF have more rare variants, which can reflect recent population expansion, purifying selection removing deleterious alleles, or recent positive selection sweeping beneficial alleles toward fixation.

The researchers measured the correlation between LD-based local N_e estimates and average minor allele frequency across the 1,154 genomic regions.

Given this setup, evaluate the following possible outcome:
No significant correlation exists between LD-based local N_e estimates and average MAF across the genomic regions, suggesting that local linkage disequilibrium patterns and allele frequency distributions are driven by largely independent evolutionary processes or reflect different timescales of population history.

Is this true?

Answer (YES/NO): YES